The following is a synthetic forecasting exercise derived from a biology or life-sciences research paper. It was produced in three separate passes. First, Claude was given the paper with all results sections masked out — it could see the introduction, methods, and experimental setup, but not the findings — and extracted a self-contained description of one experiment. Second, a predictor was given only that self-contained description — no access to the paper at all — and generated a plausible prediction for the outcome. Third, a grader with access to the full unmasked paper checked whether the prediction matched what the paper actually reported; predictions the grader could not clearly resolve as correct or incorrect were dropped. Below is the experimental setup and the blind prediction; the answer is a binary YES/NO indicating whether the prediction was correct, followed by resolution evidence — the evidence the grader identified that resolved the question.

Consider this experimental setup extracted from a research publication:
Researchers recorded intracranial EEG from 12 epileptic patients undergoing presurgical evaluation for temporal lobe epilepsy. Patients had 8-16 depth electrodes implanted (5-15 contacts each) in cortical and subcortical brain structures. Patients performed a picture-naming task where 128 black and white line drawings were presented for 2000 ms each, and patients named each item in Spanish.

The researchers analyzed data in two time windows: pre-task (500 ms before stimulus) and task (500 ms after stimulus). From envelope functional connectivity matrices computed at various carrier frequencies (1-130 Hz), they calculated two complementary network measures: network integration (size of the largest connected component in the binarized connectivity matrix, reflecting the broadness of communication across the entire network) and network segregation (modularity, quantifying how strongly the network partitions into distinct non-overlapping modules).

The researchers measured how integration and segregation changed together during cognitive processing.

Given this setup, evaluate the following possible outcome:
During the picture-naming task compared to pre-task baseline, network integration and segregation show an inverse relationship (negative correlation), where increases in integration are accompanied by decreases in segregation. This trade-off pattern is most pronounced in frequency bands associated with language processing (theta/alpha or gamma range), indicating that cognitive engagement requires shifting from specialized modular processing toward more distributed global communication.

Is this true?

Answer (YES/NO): YES